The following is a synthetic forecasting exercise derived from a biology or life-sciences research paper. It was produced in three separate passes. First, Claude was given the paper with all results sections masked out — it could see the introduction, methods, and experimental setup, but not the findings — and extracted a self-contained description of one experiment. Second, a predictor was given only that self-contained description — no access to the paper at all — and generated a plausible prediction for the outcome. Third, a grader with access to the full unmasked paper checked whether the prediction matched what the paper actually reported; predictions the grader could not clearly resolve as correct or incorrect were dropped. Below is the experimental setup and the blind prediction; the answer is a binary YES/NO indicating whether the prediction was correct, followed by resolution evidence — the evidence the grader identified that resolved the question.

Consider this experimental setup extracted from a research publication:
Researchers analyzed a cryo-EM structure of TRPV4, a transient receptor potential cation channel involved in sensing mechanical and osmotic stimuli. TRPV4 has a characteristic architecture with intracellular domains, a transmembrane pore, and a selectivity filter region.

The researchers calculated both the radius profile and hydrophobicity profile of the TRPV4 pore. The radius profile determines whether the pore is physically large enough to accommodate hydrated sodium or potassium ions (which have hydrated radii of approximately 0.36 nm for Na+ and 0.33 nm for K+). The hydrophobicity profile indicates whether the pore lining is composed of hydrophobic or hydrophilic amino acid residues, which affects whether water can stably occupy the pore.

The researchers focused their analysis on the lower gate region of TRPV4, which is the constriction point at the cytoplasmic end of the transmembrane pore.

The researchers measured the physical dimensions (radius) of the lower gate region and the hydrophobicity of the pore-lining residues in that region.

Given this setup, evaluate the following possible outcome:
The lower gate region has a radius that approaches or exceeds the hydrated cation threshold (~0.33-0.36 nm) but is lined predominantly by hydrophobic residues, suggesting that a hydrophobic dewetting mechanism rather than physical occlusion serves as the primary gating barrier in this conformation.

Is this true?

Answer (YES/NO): YES